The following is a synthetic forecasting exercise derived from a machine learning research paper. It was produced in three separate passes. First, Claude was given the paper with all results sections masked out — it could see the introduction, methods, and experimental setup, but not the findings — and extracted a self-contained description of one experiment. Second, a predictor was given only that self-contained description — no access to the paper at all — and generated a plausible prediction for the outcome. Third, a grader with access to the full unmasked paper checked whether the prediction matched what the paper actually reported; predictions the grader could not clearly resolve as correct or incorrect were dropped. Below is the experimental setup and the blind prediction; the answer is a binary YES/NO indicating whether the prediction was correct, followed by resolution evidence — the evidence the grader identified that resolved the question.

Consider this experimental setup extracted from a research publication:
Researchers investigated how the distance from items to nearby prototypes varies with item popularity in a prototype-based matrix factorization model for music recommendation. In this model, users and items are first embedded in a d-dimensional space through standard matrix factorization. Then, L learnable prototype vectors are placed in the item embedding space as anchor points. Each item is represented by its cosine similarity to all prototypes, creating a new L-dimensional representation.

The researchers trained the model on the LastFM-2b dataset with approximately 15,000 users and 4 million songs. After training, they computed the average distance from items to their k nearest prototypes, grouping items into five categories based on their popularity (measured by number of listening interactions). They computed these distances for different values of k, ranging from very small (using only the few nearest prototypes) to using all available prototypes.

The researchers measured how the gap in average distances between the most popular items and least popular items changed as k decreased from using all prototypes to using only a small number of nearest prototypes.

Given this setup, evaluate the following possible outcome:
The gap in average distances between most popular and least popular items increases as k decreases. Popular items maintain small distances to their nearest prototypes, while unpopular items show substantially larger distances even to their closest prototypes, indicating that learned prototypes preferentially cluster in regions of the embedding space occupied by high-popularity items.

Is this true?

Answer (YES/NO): NO